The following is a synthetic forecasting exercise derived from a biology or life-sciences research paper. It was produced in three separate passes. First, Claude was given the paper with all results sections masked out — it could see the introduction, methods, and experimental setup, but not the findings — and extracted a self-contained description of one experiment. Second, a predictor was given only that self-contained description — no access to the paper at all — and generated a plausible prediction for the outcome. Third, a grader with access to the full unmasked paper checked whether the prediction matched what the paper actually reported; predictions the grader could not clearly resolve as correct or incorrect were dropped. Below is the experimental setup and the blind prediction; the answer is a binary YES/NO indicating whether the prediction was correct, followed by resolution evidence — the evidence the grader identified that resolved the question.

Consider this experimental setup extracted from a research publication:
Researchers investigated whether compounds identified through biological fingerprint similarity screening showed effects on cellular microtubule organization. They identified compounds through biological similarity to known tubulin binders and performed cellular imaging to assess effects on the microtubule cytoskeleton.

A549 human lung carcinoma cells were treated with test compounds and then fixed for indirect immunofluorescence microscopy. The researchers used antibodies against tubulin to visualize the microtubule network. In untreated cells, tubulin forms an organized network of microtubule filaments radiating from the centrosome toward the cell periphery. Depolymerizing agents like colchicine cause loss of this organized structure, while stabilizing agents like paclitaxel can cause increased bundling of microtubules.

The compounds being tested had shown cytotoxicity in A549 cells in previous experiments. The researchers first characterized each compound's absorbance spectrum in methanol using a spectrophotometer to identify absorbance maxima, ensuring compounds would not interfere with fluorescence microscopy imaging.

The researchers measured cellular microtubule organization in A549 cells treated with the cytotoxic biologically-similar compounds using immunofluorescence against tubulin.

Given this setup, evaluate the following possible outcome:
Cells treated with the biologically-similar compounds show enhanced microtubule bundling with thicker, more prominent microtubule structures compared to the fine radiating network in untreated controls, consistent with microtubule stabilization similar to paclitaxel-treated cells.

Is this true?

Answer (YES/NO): NO